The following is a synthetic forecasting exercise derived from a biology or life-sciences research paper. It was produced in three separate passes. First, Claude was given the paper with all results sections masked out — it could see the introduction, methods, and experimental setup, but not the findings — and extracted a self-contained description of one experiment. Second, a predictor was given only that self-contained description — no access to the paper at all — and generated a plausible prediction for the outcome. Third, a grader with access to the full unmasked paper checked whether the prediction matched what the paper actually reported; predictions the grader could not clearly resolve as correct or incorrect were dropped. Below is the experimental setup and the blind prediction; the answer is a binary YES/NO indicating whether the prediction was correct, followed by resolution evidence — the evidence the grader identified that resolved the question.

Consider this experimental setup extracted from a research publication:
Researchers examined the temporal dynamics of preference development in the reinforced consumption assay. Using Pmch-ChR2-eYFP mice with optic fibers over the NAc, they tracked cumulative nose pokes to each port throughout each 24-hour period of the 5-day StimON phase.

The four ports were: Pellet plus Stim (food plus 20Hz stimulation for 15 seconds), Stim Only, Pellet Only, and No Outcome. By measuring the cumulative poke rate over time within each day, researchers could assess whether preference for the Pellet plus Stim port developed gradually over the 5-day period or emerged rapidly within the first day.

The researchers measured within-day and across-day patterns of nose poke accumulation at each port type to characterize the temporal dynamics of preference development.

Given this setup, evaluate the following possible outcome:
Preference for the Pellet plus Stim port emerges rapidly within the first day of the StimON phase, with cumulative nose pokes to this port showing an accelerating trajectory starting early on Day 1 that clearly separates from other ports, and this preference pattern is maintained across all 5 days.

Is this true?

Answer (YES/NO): YES